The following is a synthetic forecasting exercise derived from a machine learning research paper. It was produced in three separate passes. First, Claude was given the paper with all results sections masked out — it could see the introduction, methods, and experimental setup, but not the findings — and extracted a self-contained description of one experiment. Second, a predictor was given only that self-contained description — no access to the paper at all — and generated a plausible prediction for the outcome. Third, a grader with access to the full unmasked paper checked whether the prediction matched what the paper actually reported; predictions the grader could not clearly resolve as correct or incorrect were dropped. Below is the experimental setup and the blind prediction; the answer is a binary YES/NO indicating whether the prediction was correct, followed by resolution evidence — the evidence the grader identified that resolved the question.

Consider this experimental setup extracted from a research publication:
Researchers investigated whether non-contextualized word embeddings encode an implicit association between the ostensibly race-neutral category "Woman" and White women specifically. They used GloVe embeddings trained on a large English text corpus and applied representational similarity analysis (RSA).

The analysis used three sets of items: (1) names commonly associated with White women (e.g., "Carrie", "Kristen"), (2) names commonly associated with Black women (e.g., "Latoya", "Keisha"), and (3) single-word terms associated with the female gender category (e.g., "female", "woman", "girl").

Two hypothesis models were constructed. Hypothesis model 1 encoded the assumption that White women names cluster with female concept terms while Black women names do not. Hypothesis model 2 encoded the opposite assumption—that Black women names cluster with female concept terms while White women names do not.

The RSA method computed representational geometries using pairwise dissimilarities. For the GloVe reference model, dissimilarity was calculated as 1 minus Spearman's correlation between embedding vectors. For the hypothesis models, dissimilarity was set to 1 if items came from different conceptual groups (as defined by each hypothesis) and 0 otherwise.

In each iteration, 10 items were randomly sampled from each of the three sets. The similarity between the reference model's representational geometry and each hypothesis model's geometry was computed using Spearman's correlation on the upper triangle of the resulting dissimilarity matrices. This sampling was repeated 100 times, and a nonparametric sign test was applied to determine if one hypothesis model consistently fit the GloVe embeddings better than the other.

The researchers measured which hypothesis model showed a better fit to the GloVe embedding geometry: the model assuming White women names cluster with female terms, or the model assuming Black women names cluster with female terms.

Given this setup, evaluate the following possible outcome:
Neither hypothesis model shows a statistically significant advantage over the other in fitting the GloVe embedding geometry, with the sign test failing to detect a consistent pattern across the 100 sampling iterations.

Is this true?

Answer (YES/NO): NO